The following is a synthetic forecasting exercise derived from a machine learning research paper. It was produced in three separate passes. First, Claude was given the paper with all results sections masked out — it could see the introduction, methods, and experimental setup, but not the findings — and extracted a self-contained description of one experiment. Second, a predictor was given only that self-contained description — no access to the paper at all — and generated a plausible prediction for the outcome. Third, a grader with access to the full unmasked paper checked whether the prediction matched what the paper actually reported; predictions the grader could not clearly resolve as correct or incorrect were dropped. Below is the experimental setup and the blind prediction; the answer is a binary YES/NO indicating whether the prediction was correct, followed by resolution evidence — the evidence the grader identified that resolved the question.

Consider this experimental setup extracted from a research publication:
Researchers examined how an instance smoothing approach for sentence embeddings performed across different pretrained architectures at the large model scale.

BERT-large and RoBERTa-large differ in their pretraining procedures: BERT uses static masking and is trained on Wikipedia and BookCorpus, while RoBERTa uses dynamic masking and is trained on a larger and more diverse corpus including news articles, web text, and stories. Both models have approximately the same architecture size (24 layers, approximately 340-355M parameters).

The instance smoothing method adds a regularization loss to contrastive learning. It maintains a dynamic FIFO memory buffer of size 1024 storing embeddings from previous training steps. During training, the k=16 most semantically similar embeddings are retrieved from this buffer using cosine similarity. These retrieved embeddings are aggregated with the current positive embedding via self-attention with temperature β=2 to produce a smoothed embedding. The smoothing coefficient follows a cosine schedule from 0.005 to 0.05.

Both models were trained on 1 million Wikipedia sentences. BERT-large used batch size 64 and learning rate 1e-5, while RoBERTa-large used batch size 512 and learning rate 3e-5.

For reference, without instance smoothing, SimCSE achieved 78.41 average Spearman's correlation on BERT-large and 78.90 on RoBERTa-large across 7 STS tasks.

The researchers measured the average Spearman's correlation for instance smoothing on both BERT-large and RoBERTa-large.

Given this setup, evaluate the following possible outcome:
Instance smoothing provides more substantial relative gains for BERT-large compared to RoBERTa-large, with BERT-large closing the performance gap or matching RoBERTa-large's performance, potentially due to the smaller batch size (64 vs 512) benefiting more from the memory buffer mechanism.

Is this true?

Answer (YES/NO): YES